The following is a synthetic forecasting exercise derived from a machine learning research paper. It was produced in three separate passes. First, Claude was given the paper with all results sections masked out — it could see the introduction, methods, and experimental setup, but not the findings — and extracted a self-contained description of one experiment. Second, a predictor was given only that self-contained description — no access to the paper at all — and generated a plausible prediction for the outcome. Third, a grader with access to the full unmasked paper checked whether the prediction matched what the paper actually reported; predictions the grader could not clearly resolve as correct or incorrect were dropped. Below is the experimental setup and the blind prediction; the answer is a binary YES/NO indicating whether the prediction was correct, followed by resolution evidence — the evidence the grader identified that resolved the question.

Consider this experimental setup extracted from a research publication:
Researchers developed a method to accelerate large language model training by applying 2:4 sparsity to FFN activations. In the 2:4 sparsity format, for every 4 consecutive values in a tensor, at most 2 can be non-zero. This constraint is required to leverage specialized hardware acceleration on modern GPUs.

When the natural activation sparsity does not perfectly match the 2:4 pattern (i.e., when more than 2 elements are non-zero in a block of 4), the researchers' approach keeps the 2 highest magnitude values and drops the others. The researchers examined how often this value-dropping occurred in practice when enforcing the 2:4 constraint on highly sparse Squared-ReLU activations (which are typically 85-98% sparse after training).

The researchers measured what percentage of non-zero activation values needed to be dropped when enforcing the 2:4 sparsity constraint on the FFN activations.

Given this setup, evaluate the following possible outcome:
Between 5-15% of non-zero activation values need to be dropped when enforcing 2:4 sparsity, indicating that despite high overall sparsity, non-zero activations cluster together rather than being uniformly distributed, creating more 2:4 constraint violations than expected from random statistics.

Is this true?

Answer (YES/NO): NO